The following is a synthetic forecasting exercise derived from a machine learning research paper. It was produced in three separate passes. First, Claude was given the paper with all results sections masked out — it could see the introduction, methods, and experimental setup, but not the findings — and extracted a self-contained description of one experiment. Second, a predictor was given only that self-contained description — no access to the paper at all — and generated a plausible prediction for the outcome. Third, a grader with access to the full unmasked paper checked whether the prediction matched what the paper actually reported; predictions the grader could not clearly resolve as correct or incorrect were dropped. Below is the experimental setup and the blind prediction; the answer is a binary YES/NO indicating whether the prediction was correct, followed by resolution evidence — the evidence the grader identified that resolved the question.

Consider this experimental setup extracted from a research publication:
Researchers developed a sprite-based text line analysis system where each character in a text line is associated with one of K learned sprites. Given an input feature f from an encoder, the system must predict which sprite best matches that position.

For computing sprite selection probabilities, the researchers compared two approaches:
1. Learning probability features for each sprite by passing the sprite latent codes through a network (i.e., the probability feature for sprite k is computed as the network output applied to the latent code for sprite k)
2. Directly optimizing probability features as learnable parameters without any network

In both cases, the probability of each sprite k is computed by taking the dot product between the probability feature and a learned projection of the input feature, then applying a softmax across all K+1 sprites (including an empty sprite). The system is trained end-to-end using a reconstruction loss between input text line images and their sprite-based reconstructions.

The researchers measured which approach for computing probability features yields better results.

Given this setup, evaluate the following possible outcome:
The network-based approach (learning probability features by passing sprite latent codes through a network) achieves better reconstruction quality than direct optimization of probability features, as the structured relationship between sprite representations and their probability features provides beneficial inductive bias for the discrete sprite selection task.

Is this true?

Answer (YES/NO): YES